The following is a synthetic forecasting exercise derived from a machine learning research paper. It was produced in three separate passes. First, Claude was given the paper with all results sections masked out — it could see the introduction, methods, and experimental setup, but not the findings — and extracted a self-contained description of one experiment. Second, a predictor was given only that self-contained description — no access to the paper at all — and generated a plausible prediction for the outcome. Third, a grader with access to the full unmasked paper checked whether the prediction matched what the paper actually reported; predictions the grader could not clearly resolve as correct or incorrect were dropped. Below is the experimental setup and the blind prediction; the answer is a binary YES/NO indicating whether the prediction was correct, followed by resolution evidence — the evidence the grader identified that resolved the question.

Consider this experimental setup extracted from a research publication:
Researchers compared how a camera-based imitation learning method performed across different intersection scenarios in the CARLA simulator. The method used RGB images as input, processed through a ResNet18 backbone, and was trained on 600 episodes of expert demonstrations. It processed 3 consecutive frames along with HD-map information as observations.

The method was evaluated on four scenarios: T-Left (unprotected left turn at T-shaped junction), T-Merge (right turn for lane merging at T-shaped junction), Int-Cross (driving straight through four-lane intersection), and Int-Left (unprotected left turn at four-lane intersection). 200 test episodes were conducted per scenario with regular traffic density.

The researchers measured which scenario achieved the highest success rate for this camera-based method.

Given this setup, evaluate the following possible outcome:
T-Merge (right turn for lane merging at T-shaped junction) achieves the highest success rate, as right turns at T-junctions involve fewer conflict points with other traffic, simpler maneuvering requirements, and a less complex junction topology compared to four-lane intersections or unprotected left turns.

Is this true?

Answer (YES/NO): YES